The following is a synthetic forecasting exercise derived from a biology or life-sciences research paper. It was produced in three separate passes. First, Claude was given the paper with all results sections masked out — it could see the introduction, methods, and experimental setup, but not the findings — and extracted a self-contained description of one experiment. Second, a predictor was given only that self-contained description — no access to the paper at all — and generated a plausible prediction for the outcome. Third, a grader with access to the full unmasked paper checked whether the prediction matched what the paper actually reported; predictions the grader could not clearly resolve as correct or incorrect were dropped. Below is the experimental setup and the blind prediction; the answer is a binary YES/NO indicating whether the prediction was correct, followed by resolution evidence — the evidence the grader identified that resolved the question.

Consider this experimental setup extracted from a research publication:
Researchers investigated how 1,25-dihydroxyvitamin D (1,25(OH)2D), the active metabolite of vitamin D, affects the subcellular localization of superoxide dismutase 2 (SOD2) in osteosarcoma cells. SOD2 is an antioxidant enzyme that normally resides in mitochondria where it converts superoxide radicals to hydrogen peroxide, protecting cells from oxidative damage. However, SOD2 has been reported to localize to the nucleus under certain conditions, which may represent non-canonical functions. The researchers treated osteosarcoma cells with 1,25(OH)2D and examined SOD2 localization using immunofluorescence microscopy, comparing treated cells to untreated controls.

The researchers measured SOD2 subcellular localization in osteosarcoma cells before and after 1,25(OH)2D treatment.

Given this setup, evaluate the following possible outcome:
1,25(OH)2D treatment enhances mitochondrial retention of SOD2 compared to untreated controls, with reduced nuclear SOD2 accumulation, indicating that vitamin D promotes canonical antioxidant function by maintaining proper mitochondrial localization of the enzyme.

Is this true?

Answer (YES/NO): YES